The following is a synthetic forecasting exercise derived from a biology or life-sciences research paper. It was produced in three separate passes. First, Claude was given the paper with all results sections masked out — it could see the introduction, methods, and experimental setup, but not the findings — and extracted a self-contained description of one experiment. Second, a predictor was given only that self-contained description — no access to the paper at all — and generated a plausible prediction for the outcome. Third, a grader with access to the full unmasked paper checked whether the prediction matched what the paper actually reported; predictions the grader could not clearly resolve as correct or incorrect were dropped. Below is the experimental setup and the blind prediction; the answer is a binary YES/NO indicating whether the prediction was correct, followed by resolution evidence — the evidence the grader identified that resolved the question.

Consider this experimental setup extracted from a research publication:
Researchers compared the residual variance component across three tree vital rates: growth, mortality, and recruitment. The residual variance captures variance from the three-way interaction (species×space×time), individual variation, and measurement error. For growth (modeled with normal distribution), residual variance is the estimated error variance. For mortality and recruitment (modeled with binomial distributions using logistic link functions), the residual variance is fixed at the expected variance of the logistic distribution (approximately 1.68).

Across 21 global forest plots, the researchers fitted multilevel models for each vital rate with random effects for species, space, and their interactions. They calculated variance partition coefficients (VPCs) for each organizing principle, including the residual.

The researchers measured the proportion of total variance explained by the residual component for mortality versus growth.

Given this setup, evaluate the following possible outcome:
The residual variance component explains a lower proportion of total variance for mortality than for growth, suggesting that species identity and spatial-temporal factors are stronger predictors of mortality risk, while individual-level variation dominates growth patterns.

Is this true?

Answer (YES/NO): YES